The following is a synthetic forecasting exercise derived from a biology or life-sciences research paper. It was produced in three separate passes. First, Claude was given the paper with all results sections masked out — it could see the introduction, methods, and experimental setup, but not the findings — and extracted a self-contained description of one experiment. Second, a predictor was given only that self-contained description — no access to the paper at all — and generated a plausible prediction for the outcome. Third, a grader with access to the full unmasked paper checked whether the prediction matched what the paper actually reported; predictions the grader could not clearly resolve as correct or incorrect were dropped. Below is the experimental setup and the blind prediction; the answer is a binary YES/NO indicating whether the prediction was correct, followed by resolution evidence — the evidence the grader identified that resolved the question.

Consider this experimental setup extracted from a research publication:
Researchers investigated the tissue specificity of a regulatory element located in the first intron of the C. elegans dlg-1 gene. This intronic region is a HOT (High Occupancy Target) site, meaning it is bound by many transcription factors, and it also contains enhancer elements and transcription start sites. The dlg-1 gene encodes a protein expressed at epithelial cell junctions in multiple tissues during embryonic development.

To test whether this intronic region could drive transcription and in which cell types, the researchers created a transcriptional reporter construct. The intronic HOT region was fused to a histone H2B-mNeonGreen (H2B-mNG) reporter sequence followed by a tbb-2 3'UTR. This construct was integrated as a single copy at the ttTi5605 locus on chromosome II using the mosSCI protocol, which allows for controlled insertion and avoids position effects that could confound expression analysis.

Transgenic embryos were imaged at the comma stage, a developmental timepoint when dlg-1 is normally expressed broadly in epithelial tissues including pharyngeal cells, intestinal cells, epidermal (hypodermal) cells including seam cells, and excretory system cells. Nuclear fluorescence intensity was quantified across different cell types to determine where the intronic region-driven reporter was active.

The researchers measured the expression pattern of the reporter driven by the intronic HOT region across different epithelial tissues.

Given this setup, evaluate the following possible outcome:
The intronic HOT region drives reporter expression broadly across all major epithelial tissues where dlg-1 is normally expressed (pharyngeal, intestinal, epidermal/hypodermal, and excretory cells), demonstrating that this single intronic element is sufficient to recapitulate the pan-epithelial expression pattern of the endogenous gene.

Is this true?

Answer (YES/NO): NO